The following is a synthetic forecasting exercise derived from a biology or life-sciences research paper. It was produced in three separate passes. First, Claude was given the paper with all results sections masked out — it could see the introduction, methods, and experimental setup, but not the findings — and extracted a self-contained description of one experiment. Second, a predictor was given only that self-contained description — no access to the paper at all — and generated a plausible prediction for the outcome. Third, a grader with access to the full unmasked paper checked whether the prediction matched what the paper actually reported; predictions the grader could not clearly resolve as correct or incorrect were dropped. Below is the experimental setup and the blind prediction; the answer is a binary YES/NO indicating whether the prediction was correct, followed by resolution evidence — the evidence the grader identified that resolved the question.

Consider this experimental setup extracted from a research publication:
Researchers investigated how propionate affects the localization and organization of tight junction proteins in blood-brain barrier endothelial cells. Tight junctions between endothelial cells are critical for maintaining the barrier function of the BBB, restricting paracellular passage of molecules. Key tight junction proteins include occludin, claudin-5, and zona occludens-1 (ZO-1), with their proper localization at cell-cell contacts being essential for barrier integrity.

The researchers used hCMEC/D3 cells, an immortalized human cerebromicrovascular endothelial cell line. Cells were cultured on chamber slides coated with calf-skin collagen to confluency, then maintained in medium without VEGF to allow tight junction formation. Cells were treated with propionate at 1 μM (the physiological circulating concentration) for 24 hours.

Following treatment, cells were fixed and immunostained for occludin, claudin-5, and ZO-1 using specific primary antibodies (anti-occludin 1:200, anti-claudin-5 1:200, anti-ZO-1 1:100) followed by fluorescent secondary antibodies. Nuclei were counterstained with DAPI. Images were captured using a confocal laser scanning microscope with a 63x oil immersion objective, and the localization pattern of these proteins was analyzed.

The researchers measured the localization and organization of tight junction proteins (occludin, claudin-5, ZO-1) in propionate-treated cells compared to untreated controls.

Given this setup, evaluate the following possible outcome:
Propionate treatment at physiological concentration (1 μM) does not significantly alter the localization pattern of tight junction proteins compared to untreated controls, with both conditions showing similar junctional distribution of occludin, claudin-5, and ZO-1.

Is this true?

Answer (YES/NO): YES